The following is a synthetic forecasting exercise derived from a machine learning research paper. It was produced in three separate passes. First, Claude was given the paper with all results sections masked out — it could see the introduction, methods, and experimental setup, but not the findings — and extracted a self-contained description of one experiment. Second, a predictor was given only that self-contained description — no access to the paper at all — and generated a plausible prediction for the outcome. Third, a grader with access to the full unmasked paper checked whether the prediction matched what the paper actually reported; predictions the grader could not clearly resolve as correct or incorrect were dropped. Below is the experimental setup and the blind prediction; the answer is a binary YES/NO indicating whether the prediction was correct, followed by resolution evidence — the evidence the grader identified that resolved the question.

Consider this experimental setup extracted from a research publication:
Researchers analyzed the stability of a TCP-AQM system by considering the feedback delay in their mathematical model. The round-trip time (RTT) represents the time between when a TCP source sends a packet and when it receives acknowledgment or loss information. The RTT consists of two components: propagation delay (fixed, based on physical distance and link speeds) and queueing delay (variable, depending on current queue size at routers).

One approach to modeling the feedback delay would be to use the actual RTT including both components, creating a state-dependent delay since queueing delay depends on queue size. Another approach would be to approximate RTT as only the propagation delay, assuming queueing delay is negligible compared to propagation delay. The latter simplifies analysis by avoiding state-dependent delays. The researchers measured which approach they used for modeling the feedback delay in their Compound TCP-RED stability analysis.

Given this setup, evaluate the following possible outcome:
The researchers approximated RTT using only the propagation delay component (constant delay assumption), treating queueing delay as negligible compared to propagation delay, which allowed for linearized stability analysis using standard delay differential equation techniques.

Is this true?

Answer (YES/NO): YES